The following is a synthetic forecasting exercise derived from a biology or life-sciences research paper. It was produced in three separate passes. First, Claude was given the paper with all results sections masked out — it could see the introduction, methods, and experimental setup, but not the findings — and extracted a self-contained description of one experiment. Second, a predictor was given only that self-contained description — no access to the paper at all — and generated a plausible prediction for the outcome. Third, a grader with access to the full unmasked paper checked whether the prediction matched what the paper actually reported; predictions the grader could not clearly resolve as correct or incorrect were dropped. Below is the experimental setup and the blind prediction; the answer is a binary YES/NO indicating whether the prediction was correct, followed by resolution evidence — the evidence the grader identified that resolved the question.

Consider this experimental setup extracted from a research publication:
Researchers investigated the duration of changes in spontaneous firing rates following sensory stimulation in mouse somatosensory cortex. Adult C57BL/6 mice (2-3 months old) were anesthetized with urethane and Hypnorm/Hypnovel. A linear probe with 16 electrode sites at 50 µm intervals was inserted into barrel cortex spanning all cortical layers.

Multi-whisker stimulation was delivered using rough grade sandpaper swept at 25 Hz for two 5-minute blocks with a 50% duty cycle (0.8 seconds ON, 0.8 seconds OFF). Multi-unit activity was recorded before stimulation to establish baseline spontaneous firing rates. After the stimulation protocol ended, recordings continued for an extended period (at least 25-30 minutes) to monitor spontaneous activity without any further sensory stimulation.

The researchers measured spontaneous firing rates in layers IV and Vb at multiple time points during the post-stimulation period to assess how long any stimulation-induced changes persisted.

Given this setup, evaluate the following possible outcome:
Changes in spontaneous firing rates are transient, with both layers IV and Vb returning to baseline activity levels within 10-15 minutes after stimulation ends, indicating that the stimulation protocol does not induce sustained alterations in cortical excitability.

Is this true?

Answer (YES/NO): NO